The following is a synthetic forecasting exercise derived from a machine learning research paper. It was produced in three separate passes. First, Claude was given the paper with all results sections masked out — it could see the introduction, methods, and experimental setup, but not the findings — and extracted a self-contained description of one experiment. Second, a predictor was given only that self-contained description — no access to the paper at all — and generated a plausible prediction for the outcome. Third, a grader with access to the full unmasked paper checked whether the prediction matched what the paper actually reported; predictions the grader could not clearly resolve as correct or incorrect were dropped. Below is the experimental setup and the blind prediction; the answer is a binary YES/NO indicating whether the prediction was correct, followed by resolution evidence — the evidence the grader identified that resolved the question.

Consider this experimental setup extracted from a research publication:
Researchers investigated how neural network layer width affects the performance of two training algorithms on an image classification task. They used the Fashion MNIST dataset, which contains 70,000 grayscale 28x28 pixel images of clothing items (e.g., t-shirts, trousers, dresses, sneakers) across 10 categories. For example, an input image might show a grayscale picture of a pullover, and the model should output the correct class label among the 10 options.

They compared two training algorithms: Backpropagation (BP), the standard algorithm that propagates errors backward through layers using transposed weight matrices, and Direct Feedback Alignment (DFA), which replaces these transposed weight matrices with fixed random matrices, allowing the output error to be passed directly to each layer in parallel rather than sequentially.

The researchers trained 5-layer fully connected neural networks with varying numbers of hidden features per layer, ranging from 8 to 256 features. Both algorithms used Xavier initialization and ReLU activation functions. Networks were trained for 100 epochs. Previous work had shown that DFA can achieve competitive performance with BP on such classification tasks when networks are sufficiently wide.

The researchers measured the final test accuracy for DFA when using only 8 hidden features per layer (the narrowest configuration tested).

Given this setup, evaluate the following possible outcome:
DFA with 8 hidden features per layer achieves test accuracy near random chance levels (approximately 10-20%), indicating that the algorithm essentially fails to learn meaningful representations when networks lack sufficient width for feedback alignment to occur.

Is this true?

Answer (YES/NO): NO